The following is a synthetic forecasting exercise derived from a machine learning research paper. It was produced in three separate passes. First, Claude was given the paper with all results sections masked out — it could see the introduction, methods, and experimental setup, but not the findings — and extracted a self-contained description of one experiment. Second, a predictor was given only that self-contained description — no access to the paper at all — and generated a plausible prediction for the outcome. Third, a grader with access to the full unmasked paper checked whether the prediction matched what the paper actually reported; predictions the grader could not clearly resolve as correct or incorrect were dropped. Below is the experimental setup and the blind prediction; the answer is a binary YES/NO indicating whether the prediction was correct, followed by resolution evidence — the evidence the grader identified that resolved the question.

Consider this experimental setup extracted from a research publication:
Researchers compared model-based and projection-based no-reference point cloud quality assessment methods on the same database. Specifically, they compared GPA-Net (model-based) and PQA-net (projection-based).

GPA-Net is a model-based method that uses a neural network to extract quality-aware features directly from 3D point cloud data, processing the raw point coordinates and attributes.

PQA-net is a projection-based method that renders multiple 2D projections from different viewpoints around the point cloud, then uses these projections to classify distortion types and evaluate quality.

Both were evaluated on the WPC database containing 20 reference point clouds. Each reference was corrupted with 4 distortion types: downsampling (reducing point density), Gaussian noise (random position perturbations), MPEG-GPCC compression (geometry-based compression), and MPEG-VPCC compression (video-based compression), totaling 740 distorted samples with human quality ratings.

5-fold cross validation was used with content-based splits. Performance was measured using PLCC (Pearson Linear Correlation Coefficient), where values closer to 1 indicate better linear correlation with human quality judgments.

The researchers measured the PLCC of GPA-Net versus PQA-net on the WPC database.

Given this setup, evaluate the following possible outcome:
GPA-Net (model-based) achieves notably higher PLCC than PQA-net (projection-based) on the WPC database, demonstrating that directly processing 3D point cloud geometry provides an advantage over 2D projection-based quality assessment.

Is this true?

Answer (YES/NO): YES